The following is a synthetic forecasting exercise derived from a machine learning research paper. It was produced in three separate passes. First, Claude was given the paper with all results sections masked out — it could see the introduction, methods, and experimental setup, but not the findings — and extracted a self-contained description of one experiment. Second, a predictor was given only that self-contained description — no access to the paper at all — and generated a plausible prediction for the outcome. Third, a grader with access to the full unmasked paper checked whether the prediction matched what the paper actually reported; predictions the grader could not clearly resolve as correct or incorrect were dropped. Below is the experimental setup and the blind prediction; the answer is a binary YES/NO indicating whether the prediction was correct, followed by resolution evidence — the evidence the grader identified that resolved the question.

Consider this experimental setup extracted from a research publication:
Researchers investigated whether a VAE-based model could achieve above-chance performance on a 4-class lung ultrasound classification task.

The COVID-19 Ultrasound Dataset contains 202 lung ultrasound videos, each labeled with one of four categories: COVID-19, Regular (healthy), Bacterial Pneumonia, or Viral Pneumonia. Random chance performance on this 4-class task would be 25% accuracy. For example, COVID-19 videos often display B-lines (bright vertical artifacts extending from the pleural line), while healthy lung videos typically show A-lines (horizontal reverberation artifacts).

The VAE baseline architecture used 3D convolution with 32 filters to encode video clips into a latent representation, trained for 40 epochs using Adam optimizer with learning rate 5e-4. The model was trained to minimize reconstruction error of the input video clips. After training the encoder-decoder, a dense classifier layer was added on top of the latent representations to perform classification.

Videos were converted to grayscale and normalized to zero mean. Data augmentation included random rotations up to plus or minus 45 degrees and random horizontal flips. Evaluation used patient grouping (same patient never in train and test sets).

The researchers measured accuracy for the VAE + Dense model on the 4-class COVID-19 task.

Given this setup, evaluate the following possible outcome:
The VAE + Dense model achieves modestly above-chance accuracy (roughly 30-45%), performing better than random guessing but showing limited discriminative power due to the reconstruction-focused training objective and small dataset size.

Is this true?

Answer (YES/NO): YES